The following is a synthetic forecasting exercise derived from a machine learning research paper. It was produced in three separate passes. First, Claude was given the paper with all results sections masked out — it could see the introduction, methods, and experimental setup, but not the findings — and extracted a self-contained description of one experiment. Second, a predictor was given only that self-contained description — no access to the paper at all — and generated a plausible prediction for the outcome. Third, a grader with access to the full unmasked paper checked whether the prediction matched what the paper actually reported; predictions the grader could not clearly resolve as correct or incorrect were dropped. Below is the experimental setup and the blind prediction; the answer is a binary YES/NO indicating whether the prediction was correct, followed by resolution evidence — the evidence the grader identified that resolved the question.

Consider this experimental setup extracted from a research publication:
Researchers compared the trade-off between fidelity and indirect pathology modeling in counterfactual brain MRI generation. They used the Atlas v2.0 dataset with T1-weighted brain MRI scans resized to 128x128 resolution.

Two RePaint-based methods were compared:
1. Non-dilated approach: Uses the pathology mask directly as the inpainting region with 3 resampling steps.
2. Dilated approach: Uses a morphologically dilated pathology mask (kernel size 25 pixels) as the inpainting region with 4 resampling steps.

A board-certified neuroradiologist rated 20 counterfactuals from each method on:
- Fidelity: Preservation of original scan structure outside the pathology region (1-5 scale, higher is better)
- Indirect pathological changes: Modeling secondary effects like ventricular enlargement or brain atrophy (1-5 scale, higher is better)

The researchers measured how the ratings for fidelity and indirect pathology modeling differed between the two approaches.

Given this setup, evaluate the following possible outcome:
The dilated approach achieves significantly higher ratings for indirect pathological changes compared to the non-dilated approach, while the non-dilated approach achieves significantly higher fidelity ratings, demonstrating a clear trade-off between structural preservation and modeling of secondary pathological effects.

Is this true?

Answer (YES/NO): YES